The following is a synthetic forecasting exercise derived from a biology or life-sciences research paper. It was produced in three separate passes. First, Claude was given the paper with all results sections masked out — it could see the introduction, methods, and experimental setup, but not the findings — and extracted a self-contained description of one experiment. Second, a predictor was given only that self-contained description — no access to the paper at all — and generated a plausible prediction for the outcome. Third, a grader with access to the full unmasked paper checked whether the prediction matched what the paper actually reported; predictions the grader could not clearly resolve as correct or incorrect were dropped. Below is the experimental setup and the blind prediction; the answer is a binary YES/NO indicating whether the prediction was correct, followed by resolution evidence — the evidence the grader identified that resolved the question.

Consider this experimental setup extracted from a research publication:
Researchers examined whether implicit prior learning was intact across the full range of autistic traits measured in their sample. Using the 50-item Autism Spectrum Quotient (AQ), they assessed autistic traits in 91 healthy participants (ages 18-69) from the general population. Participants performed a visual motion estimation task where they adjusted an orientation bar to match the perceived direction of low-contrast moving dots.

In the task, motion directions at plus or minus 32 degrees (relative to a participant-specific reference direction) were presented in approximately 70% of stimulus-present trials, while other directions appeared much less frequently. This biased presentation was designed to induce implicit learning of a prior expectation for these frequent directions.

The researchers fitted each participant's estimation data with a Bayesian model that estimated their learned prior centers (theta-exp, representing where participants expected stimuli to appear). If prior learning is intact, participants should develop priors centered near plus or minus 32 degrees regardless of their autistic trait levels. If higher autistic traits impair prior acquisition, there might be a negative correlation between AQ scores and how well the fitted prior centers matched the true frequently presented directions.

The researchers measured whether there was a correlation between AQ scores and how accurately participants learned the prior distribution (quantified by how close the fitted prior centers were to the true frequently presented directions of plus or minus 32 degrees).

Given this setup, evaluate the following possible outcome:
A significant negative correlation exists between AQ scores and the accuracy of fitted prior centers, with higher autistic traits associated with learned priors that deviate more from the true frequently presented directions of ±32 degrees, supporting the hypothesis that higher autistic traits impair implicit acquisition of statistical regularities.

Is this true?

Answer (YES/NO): NO